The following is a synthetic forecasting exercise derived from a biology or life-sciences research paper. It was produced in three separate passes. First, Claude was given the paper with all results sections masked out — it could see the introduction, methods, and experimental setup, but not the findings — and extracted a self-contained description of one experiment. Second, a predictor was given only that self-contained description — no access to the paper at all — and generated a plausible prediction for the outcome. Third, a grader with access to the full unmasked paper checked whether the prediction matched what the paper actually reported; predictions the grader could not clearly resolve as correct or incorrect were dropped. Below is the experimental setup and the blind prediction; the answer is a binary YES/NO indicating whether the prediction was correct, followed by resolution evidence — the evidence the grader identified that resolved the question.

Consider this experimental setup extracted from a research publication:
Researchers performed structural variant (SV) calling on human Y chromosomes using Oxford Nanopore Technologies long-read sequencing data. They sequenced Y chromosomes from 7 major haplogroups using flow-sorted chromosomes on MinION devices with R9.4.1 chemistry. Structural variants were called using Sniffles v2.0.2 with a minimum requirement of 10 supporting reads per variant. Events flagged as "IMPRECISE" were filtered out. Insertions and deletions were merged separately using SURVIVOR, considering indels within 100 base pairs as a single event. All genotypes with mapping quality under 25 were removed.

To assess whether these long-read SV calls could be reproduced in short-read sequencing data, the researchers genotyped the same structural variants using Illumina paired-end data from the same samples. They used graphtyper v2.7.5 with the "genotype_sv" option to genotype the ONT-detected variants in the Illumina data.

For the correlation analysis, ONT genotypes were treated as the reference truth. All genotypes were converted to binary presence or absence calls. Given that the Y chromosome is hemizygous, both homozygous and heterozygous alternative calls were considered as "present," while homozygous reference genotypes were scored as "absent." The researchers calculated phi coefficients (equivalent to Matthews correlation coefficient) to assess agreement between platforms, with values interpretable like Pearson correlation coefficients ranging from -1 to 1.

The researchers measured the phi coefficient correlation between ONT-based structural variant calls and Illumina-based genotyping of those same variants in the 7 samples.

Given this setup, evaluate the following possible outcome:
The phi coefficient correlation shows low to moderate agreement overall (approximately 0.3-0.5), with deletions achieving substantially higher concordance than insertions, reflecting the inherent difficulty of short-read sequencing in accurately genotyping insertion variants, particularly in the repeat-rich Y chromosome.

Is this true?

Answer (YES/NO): NO